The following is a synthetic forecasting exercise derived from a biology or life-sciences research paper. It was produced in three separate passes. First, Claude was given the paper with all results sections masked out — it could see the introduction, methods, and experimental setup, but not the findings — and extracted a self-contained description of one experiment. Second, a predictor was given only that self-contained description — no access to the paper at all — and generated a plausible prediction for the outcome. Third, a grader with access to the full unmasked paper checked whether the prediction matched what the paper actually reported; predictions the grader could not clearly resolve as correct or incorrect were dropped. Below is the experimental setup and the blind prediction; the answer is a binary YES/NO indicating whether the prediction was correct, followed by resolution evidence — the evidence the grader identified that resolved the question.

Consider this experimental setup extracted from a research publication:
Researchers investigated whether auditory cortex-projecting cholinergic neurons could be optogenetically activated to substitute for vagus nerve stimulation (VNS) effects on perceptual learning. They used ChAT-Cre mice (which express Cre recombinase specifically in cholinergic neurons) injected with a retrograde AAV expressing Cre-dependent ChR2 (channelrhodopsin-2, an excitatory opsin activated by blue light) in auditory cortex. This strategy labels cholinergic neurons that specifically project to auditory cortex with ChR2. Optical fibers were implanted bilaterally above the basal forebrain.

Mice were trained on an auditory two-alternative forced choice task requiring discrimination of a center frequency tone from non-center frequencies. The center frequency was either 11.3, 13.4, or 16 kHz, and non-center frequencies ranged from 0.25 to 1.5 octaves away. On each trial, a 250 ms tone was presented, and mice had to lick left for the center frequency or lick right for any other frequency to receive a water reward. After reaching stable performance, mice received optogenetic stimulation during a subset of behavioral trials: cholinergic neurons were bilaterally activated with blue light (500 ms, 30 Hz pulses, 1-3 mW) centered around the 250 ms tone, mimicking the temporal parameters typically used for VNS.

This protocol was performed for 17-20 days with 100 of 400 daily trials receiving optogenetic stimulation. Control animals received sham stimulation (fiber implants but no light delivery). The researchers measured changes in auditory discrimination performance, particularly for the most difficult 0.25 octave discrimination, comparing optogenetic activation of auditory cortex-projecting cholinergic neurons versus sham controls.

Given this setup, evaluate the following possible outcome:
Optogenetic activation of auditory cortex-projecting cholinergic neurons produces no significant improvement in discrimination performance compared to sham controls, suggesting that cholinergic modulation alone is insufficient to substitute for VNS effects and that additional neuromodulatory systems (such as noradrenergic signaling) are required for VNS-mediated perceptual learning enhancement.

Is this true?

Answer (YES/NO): NO